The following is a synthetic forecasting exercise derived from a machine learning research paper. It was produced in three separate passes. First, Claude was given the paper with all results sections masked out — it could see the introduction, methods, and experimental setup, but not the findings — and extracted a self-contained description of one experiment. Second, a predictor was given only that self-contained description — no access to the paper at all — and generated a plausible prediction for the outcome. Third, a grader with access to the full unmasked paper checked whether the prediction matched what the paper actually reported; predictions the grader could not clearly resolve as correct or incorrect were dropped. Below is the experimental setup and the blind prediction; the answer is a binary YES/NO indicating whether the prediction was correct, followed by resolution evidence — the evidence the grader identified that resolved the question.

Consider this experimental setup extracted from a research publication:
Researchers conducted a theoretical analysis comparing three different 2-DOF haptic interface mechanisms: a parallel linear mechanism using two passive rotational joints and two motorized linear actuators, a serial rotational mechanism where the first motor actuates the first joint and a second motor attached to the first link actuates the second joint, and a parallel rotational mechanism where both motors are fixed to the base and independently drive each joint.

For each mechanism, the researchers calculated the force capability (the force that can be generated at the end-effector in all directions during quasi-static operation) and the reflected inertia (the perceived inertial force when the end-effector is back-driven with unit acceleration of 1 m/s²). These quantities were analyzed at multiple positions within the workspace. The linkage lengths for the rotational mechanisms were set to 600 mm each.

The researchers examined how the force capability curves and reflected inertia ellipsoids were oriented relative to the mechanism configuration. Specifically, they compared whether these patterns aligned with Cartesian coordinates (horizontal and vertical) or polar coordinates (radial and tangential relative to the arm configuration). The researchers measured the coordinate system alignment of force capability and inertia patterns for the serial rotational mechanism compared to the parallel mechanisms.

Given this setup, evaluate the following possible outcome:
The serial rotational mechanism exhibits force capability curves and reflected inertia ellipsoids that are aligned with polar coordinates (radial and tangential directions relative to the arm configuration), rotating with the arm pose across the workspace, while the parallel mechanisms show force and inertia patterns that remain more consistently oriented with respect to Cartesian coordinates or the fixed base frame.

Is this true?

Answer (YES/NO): YES